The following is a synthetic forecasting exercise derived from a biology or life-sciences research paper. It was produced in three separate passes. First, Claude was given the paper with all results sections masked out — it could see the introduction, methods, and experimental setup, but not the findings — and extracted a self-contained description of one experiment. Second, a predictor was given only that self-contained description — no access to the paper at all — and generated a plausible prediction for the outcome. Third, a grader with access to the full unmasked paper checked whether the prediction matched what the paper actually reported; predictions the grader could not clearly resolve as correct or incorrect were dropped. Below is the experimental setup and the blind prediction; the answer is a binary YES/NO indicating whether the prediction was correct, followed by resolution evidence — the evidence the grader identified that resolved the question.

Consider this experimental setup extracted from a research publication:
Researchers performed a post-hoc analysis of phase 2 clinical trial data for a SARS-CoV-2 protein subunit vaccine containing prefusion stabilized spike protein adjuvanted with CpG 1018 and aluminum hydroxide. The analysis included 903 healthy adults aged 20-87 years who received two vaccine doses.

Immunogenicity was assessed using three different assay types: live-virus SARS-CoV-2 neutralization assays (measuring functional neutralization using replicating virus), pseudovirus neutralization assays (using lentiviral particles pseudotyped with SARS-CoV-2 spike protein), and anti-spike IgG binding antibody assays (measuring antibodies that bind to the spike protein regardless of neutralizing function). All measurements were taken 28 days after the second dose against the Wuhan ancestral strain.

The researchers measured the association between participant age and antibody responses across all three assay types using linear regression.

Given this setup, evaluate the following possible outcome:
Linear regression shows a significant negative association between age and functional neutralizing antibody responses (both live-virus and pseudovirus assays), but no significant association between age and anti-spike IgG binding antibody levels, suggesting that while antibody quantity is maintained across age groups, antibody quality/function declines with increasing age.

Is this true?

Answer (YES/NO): NO